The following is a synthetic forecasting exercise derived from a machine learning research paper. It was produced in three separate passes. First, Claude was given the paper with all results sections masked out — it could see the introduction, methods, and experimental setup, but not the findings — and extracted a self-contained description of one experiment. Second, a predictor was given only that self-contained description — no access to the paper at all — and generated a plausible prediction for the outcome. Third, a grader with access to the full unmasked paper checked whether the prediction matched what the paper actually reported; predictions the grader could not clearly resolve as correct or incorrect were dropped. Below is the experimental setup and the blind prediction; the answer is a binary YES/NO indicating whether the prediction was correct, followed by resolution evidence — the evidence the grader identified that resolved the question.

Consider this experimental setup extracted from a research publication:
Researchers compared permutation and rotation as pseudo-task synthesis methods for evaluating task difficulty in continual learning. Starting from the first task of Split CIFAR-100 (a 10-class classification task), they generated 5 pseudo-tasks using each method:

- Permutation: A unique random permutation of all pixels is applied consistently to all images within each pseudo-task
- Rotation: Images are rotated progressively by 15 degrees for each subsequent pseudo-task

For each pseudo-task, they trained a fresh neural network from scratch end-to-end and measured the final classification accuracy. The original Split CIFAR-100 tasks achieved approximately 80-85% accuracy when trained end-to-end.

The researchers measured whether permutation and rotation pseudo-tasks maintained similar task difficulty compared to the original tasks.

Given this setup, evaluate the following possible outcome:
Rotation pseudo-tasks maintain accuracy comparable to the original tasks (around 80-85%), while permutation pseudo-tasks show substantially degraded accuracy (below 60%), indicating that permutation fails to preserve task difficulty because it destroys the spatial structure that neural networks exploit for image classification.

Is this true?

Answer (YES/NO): NO